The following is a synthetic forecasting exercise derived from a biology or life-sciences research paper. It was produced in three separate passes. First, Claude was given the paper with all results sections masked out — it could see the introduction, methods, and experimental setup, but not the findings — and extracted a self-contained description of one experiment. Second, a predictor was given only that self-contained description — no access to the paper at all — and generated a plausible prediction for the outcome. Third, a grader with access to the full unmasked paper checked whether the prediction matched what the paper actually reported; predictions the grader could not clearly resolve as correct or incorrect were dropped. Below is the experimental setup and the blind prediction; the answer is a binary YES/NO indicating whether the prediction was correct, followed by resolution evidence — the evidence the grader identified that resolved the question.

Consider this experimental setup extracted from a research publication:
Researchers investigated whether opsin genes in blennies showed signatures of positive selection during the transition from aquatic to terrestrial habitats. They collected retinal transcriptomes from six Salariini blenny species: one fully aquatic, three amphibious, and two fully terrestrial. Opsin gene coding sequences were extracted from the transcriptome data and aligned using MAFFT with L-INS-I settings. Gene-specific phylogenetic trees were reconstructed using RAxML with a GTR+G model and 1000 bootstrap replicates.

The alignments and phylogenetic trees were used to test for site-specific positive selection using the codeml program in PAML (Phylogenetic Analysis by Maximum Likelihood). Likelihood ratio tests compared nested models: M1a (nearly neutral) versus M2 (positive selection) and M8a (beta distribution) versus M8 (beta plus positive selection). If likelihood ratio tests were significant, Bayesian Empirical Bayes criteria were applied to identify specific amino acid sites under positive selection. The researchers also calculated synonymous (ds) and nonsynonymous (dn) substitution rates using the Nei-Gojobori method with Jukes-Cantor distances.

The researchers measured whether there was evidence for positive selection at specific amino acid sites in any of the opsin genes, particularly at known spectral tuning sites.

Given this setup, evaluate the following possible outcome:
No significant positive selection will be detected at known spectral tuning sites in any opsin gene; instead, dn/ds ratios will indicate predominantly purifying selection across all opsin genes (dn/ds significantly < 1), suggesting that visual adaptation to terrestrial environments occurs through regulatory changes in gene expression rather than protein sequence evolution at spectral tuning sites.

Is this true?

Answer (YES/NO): NO